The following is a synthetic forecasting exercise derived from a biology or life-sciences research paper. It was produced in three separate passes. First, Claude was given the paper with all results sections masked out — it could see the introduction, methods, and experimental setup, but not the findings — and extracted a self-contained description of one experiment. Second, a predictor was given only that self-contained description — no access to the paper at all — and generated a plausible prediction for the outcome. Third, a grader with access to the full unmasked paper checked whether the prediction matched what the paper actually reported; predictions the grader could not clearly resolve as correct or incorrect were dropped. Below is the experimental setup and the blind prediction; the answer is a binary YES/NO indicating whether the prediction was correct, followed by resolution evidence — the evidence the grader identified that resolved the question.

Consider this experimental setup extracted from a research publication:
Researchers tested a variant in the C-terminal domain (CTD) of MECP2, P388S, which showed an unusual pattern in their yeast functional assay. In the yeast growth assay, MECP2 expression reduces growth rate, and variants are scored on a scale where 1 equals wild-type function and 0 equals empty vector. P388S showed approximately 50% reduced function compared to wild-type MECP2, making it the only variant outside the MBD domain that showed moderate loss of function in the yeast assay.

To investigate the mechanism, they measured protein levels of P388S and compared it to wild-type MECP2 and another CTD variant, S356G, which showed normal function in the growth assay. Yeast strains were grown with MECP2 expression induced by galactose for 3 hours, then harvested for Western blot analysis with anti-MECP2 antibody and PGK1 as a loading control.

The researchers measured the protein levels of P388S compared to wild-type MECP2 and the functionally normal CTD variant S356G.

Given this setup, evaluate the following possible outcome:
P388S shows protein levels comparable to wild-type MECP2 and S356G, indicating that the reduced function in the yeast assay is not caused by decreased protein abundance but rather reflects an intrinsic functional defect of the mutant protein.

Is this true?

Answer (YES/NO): NO